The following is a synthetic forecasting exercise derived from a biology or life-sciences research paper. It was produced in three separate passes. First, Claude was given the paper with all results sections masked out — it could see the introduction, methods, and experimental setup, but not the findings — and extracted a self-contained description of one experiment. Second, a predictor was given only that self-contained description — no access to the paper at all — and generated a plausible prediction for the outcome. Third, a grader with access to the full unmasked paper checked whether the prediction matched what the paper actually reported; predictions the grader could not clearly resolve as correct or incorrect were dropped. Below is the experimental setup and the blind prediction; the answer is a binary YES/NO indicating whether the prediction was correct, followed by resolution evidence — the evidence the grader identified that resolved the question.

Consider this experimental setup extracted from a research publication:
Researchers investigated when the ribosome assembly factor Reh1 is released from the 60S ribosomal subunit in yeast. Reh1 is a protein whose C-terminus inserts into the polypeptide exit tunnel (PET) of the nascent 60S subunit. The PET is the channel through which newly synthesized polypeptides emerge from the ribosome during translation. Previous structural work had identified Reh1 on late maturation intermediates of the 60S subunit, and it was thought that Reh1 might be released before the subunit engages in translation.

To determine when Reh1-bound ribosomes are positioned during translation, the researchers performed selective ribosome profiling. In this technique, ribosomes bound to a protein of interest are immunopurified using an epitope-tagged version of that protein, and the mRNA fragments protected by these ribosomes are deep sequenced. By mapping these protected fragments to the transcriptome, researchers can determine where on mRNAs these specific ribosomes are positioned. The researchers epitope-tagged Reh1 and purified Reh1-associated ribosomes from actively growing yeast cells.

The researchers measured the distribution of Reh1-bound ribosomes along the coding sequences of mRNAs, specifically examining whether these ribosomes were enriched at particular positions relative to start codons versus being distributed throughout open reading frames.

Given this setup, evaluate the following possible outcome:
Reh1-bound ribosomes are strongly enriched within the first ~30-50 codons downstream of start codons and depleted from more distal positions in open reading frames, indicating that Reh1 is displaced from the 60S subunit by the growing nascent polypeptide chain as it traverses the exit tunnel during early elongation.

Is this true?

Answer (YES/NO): NO